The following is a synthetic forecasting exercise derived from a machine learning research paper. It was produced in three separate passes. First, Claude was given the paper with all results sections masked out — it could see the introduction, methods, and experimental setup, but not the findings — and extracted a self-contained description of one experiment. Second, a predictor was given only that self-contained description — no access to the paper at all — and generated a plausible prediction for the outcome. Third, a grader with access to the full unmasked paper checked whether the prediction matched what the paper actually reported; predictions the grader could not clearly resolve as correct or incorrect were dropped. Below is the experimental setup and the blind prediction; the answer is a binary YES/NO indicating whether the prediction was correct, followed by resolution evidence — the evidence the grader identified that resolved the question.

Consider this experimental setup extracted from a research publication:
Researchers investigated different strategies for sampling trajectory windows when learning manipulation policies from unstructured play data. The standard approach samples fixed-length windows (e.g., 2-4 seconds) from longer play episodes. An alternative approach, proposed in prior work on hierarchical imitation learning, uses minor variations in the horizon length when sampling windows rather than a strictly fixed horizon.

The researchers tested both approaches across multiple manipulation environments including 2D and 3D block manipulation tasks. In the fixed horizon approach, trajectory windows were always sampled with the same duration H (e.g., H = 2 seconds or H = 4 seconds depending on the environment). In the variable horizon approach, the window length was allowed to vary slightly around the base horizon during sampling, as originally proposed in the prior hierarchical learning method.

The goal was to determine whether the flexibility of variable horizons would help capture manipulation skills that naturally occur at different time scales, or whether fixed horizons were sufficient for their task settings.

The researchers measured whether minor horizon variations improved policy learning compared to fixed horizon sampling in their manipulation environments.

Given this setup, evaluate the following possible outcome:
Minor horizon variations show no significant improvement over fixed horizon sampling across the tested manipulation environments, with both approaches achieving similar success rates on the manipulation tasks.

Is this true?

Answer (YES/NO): YES